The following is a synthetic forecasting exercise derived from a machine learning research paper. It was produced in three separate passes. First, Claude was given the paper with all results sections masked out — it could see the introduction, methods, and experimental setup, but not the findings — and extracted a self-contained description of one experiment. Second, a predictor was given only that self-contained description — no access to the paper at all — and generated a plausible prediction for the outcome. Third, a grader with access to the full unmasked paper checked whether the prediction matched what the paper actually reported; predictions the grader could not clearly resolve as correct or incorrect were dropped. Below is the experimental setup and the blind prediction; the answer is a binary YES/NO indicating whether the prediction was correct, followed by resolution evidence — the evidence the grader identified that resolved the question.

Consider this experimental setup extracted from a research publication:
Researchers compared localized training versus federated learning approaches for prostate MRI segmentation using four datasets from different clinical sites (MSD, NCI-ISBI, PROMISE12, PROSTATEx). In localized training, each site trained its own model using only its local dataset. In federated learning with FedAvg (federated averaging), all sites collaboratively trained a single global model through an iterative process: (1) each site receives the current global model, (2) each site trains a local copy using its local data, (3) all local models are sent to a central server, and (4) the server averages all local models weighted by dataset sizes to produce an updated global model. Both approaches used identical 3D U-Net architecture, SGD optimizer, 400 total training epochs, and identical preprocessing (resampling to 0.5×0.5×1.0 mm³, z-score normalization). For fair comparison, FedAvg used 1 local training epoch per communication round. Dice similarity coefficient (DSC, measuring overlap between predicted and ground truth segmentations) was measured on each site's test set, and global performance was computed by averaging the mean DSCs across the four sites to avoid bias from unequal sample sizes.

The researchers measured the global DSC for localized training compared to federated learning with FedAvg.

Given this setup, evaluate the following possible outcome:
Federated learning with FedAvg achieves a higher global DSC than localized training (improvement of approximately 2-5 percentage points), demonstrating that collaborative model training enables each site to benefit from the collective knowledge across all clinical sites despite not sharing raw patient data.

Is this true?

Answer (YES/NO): NO